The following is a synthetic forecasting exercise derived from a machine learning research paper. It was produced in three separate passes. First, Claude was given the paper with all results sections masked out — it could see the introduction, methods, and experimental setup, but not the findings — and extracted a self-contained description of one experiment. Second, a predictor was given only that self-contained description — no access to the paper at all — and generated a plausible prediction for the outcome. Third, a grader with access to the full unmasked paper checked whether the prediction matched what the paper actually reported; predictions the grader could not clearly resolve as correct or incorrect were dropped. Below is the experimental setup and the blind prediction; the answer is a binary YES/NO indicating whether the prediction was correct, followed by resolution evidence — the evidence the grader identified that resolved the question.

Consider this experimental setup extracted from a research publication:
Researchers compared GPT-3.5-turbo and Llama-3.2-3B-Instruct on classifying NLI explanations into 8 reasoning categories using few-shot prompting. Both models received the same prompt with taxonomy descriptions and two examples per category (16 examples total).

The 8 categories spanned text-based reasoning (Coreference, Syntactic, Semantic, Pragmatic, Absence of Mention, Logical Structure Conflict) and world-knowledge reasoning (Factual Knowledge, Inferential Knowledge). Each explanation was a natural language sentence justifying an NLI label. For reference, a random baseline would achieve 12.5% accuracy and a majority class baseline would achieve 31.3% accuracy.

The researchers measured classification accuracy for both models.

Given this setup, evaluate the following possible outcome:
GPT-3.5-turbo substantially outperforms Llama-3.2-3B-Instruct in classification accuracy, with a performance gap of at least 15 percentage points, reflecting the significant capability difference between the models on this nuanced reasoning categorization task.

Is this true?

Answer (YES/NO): NO